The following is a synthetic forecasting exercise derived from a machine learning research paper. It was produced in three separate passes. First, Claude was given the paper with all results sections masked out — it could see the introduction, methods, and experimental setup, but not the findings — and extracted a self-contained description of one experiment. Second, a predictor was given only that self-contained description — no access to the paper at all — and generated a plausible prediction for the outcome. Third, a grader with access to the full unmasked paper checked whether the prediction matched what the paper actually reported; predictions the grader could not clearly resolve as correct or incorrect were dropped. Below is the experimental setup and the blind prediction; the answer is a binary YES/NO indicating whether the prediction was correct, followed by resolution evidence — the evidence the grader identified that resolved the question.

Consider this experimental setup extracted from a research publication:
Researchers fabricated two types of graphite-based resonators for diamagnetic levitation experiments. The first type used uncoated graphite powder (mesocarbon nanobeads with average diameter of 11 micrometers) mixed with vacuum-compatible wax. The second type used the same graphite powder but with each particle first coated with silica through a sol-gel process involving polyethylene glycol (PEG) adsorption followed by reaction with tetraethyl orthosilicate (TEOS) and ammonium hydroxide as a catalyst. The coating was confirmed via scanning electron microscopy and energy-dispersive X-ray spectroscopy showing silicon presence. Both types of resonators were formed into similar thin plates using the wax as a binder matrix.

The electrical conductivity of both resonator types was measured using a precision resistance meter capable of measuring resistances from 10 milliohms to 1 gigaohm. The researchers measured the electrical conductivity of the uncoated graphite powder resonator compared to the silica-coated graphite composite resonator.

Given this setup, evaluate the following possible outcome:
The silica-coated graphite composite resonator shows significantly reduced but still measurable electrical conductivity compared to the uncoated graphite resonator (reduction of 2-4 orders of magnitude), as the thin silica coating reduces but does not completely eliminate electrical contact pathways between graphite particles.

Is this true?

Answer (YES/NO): NO